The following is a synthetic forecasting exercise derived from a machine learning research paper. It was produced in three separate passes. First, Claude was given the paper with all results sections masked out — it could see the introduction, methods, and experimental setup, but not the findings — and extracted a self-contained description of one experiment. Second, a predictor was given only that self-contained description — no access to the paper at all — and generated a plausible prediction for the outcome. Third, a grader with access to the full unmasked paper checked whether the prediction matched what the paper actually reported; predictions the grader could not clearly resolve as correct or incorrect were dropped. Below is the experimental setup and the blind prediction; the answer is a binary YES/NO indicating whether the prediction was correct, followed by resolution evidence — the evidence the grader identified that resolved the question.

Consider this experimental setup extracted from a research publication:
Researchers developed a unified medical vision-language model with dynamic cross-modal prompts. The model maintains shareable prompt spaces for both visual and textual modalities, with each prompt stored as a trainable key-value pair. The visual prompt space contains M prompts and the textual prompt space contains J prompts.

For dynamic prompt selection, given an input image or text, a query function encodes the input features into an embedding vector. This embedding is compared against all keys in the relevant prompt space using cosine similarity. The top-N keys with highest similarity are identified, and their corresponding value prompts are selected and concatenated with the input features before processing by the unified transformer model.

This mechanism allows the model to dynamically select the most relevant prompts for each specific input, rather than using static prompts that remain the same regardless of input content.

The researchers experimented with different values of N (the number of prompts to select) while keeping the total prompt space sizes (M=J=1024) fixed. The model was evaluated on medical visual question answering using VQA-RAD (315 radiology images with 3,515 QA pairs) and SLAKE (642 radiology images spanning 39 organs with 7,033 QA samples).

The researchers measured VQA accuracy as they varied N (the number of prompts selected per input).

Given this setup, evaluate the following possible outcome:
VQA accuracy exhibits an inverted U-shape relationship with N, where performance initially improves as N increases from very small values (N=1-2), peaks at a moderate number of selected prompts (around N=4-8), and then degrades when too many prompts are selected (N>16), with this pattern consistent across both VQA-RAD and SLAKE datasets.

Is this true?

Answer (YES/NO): NO